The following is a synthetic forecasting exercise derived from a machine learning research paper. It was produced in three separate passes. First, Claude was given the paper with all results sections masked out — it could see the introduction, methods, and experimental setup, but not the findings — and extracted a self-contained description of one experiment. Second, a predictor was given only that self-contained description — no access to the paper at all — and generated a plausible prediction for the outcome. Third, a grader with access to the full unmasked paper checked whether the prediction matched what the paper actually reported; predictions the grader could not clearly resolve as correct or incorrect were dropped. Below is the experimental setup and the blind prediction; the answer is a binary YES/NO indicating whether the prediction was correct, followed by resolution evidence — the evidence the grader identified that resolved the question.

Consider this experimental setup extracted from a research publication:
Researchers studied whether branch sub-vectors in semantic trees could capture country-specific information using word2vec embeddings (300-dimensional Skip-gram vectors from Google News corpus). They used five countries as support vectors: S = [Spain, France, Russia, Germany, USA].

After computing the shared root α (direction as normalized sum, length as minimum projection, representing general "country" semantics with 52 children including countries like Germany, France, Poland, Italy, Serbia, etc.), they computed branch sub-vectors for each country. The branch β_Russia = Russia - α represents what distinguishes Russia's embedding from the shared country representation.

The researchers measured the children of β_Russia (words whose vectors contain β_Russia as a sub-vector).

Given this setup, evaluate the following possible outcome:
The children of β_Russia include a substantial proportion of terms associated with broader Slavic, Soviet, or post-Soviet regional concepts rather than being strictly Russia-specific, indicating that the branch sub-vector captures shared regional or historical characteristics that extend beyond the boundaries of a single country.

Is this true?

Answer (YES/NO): NO